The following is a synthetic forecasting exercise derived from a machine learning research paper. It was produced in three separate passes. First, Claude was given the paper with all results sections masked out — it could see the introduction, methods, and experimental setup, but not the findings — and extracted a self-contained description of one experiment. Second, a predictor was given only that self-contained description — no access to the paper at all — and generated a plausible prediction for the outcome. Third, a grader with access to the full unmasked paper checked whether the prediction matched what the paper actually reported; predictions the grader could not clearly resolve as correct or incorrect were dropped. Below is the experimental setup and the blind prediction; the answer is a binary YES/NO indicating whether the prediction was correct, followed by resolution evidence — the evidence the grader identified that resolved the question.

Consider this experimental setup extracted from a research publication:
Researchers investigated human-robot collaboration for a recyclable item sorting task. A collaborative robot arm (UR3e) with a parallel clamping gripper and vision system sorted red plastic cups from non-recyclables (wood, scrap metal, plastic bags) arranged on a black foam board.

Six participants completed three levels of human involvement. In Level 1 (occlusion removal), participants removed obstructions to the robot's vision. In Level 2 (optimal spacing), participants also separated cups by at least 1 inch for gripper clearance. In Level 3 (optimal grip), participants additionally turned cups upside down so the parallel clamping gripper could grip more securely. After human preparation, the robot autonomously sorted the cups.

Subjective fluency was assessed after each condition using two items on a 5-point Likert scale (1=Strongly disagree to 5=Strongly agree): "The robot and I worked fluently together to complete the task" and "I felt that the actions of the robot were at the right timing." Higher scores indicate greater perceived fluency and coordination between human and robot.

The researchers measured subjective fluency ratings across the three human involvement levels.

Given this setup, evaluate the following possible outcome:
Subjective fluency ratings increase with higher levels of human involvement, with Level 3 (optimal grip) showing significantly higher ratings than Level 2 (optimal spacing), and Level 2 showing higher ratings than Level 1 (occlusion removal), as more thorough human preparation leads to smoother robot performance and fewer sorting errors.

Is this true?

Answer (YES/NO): NO